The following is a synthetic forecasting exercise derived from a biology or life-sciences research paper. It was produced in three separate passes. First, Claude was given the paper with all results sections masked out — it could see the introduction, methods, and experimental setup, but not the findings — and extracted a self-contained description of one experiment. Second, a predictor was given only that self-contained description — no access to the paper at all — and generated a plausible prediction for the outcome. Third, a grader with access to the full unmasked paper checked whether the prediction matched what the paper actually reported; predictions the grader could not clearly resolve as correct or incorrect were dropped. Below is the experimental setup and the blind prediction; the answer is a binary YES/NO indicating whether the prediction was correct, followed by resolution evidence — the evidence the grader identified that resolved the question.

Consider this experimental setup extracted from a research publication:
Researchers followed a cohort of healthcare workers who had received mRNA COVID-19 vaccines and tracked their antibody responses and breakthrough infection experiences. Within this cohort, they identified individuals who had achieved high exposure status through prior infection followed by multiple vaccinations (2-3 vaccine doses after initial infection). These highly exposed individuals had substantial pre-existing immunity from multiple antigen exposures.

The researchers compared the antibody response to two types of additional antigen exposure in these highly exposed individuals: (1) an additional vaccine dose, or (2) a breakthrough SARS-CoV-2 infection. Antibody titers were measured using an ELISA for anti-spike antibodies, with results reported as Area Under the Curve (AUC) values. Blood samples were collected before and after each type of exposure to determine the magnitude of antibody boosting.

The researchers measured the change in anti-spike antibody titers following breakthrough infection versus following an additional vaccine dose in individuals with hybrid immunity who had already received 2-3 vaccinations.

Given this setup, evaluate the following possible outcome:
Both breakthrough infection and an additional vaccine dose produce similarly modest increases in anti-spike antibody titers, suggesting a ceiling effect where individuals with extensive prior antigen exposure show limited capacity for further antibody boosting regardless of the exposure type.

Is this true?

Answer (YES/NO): NO